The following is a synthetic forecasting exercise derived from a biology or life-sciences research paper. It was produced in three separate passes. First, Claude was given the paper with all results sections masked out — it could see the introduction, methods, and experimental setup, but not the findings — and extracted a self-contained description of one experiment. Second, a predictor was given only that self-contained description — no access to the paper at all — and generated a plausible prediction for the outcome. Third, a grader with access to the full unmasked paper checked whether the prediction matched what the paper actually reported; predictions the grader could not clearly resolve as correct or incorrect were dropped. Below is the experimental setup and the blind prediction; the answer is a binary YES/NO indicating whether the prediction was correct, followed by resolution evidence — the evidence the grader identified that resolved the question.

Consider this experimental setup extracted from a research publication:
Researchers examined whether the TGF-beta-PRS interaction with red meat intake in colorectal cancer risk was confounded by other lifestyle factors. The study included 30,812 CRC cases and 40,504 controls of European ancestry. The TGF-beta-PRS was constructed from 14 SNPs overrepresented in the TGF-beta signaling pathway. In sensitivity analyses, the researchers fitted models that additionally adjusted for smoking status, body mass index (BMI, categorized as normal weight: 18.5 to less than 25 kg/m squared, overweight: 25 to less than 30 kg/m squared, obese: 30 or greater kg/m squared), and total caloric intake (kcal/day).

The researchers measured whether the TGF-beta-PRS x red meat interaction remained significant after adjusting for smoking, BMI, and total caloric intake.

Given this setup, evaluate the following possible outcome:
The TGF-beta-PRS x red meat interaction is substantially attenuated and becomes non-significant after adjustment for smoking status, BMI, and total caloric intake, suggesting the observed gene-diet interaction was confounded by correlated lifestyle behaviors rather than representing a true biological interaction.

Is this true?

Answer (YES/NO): NO